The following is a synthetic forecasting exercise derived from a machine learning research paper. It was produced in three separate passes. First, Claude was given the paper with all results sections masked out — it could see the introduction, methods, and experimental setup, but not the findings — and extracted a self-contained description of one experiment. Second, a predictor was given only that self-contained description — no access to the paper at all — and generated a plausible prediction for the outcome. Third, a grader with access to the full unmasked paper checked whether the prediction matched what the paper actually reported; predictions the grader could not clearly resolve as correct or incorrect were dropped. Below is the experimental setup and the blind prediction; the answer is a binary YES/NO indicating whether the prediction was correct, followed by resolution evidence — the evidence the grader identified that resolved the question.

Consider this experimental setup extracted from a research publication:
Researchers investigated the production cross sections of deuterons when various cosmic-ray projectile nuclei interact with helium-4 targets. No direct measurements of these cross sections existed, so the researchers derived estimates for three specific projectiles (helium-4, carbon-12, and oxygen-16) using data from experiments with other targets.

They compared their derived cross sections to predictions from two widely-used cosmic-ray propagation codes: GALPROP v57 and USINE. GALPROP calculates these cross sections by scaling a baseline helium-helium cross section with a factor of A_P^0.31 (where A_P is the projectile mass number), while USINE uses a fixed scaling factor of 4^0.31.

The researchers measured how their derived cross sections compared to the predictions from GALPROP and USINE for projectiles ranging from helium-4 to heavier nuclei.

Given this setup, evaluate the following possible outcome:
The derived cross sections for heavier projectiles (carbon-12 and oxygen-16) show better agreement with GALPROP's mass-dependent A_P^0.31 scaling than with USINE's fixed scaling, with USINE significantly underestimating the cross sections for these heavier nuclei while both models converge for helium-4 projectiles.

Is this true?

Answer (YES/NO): NO